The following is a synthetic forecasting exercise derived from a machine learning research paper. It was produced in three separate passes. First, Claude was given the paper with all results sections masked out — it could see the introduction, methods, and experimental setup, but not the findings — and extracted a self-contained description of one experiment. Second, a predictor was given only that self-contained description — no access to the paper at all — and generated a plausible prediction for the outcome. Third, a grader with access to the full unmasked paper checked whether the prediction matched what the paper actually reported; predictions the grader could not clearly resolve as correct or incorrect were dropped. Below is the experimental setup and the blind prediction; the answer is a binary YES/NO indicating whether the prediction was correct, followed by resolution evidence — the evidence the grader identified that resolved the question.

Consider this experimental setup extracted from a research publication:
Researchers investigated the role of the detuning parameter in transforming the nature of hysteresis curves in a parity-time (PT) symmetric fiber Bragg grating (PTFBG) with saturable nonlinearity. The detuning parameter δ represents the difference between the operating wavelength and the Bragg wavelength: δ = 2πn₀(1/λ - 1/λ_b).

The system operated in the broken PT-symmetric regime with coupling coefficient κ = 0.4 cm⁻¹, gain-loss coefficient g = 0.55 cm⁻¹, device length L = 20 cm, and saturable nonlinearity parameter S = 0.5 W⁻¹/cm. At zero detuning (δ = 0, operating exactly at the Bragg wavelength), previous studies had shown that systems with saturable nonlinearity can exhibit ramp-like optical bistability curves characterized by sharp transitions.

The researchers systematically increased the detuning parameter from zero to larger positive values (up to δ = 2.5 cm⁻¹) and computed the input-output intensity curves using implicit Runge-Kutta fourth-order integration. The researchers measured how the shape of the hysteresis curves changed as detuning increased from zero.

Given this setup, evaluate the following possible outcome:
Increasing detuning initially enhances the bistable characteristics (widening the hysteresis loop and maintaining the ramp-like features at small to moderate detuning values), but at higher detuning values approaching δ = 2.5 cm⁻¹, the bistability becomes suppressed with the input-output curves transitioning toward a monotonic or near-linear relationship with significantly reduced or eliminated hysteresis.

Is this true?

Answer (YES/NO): NO